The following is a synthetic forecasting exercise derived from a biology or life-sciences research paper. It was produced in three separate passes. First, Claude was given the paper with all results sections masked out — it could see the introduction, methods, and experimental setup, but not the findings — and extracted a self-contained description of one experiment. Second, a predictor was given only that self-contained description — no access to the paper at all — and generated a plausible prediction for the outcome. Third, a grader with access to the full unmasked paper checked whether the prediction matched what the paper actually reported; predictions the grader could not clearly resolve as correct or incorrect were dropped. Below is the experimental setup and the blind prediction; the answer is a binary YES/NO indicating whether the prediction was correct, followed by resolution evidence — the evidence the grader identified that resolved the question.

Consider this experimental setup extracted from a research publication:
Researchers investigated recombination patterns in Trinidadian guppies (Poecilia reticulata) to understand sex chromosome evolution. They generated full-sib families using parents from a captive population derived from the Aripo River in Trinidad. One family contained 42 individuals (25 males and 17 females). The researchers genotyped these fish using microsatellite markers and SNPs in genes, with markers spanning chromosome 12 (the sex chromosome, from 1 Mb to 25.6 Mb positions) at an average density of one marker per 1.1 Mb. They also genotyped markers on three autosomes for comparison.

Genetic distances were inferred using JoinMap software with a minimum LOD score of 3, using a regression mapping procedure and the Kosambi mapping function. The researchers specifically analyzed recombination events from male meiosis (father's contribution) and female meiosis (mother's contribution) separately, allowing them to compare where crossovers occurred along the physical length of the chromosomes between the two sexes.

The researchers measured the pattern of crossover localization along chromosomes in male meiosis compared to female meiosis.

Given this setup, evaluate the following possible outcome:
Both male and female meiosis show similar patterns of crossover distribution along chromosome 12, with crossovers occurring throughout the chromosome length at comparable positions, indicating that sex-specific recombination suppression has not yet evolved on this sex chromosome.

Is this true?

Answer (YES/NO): NO